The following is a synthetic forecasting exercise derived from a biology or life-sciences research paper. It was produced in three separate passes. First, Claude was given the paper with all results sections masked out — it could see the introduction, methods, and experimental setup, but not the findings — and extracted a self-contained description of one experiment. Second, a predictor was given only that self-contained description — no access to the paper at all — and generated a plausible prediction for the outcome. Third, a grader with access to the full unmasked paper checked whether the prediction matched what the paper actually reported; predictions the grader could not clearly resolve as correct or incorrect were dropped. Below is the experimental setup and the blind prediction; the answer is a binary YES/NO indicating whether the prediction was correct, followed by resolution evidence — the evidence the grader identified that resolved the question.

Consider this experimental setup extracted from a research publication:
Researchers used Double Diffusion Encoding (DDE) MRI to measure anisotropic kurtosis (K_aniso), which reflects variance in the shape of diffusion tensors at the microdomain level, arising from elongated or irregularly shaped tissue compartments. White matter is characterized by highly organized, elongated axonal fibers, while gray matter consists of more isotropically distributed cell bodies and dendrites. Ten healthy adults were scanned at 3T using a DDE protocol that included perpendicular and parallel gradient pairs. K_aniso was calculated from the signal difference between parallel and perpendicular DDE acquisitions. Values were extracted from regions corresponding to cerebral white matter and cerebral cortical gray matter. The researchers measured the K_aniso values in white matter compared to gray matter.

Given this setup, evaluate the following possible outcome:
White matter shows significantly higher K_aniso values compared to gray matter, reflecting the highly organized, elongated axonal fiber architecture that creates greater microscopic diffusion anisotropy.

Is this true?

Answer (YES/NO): YES